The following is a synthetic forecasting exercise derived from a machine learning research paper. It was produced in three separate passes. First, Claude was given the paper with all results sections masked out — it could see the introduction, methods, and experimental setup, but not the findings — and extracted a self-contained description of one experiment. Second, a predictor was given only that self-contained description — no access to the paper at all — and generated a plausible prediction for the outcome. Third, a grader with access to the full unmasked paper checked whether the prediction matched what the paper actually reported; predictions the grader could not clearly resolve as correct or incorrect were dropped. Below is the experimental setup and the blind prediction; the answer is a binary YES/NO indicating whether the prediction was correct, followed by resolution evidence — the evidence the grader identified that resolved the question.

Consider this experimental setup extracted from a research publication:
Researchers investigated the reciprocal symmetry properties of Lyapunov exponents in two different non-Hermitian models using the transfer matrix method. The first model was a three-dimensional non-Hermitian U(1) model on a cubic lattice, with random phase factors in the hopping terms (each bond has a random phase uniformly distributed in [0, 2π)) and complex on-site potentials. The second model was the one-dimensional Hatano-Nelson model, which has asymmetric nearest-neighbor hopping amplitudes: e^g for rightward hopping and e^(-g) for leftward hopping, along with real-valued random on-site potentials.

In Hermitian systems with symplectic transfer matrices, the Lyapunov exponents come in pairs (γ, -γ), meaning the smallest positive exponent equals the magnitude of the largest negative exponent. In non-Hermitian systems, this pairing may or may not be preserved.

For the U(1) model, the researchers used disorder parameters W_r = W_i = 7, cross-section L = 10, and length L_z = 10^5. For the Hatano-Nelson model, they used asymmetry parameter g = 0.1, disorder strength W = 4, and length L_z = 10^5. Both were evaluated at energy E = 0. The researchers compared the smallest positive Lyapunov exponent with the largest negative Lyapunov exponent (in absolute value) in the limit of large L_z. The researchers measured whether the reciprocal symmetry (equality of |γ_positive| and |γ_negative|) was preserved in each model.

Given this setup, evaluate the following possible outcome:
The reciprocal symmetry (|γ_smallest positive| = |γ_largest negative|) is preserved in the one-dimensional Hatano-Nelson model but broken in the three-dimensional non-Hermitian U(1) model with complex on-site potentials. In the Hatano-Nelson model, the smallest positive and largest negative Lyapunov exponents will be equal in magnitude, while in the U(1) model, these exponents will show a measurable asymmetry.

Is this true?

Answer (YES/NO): NO